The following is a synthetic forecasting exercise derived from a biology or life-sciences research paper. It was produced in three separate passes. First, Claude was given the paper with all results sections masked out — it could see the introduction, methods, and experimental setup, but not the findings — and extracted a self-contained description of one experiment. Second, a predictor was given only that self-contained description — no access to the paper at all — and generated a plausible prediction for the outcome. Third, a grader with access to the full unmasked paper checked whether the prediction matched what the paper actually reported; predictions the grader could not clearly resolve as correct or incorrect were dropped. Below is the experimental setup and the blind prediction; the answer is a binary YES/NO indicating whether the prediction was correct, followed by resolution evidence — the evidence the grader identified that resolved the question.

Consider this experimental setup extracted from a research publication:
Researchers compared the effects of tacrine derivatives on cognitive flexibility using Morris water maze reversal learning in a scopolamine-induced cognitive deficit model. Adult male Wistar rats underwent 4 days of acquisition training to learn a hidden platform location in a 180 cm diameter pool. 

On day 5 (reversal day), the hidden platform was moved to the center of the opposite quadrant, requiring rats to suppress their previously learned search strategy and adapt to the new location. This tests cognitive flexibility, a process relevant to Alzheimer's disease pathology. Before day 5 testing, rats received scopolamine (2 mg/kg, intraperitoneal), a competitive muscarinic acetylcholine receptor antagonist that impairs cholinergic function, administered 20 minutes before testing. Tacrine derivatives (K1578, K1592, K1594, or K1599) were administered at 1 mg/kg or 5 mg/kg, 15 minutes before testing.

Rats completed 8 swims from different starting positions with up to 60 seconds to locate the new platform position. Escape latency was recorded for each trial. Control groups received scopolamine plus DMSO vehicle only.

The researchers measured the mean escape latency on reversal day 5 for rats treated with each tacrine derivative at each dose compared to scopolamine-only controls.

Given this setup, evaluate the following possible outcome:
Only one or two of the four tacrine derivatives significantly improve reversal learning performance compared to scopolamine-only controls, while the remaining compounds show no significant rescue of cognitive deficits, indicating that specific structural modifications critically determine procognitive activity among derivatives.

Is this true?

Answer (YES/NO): YES